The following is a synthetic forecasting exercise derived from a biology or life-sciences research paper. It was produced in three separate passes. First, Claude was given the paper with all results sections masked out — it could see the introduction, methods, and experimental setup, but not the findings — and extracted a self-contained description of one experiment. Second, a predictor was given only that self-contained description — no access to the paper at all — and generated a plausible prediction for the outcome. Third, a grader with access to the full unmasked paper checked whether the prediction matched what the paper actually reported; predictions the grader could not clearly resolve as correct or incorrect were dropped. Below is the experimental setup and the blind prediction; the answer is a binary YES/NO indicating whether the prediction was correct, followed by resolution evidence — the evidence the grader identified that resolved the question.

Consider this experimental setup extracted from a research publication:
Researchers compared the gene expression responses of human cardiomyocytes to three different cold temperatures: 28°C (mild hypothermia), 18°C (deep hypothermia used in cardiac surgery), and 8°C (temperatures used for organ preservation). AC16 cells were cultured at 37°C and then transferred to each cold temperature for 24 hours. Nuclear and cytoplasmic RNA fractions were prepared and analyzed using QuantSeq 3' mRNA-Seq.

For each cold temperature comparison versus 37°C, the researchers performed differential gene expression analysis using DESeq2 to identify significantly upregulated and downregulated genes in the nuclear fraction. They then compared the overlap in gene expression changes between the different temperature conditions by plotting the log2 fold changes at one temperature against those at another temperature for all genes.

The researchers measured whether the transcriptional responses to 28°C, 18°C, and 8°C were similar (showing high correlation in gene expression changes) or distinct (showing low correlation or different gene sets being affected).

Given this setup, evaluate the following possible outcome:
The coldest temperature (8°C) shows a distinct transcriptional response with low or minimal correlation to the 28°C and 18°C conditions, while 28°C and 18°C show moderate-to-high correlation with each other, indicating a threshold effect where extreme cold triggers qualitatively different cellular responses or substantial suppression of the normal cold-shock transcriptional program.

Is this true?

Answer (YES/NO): NO